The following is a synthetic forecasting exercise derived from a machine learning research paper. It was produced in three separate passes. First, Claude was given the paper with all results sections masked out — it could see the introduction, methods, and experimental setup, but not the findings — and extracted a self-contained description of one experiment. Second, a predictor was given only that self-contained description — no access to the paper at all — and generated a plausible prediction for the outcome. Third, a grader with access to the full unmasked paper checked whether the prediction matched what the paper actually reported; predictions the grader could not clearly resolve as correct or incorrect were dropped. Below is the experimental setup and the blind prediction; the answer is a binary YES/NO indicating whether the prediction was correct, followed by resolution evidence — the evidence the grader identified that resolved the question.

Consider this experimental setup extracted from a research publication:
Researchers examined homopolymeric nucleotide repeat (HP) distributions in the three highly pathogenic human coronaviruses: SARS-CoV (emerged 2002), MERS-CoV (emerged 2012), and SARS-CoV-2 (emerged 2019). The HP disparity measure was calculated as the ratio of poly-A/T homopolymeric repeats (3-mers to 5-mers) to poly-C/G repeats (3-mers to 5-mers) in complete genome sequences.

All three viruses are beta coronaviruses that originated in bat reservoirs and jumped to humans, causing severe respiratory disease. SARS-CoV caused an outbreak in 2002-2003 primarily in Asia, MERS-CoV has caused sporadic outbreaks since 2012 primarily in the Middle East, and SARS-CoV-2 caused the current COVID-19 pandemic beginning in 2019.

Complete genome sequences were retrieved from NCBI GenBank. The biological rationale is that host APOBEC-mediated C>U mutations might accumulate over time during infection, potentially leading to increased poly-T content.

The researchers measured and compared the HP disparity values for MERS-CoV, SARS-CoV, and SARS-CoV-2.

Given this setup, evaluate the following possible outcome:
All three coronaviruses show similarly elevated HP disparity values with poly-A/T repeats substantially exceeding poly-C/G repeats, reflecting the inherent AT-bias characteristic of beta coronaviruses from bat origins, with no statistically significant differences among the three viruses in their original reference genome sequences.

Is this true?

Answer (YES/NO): NO